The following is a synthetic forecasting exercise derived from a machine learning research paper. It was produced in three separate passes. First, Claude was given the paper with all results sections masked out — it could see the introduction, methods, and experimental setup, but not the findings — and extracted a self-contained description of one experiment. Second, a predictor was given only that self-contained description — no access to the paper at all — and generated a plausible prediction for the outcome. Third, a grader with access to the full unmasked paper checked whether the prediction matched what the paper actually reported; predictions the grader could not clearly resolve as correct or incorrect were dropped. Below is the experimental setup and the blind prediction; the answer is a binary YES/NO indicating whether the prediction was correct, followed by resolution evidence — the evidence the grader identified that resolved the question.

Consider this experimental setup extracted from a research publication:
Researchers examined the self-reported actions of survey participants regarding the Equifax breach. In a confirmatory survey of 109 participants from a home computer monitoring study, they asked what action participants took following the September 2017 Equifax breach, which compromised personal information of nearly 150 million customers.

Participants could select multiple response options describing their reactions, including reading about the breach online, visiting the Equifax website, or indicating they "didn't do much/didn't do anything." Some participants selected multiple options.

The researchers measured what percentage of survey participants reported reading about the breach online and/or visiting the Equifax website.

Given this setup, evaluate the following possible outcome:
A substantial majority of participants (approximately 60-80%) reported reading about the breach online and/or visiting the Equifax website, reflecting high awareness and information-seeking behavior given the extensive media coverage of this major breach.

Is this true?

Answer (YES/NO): NO